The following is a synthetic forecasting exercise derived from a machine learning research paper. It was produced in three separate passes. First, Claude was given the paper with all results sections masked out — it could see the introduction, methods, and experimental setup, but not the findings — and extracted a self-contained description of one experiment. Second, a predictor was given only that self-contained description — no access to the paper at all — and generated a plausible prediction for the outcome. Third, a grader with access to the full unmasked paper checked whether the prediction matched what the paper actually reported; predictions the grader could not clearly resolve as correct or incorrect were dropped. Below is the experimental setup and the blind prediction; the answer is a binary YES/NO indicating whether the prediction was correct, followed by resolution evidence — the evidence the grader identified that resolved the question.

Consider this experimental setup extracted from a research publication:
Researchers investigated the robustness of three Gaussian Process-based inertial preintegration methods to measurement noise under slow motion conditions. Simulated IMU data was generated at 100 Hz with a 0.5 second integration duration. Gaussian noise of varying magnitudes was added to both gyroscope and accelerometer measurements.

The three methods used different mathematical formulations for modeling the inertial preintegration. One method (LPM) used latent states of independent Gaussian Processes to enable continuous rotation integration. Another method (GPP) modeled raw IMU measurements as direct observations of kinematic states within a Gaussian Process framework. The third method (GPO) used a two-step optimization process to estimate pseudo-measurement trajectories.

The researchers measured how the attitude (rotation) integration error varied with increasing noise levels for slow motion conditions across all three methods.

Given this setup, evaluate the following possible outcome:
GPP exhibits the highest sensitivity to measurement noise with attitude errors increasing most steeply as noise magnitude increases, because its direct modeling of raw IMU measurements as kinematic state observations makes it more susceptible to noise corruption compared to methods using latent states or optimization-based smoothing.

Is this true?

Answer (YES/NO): NO